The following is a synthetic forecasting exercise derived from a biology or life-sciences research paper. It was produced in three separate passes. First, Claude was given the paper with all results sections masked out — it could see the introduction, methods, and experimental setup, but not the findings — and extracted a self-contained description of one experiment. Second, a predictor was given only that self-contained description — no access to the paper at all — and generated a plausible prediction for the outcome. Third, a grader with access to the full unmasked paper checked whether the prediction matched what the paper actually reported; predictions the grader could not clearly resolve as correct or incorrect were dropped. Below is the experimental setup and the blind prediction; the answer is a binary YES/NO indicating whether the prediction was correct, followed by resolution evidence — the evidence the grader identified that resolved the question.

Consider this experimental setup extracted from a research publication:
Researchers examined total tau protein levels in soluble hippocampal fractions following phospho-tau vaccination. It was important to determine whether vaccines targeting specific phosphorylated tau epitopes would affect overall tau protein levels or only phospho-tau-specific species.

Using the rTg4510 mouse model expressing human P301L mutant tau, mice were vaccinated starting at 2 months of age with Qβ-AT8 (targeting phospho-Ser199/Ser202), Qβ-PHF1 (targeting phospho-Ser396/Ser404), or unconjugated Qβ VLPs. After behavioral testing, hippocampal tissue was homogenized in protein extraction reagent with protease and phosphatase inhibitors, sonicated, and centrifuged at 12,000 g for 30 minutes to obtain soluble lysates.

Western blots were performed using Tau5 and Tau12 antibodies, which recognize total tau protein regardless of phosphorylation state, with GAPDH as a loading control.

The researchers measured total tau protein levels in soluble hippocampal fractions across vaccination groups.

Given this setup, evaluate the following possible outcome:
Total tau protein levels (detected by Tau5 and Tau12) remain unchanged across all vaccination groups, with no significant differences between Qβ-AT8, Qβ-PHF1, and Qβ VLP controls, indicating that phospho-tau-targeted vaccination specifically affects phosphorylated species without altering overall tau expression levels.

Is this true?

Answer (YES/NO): YES